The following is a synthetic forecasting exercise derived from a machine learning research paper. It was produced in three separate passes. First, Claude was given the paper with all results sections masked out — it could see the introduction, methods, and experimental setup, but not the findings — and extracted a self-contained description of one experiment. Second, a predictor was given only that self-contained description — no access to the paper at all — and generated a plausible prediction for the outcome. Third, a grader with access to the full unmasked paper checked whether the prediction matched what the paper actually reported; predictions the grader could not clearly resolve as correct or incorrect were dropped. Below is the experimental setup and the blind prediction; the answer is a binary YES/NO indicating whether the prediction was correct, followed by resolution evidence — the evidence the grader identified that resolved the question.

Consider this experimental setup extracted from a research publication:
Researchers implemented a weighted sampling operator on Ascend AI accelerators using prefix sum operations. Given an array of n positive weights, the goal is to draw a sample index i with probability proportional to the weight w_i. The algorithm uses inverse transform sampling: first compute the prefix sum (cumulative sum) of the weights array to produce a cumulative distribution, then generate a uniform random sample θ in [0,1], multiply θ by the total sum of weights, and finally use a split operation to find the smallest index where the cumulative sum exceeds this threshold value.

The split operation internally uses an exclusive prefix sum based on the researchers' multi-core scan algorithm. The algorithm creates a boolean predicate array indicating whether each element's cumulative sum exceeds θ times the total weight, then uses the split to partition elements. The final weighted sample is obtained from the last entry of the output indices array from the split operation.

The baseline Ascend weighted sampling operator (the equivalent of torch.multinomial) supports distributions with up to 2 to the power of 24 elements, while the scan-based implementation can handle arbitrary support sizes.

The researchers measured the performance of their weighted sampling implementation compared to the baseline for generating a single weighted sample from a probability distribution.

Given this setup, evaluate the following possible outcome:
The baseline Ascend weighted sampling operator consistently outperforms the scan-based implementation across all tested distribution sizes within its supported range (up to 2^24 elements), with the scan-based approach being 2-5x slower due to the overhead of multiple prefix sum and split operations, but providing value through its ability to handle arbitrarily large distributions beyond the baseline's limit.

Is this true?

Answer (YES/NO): NO